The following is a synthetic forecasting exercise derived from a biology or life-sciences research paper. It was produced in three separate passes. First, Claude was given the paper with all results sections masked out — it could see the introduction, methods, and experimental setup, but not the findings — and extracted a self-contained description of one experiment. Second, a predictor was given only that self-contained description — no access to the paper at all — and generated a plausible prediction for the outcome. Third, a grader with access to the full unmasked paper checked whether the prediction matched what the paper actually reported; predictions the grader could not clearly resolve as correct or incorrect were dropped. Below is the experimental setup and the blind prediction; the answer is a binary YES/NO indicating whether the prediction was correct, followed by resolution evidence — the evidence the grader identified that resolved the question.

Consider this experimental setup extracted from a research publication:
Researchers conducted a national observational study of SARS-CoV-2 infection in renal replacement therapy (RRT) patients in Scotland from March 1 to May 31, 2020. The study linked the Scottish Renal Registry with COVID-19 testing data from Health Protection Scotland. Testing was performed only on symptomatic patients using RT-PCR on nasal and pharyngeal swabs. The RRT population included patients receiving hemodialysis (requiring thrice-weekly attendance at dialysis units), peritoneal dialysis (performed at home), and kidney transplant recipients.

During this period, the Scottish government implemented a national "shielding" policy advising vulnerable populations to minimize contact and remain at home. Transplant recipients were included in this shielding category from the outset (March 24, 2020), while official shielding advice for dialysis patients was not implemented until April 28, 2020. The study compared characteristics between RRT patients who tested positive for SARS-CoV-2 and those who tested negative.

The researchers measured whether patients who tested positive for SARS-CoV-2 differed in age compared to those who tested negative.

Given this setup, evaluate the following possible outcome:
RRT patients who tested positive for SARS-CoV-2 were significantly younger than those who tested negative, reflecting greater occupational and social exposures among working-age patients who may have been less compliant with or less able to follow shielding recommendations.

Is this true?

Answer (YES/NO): NO